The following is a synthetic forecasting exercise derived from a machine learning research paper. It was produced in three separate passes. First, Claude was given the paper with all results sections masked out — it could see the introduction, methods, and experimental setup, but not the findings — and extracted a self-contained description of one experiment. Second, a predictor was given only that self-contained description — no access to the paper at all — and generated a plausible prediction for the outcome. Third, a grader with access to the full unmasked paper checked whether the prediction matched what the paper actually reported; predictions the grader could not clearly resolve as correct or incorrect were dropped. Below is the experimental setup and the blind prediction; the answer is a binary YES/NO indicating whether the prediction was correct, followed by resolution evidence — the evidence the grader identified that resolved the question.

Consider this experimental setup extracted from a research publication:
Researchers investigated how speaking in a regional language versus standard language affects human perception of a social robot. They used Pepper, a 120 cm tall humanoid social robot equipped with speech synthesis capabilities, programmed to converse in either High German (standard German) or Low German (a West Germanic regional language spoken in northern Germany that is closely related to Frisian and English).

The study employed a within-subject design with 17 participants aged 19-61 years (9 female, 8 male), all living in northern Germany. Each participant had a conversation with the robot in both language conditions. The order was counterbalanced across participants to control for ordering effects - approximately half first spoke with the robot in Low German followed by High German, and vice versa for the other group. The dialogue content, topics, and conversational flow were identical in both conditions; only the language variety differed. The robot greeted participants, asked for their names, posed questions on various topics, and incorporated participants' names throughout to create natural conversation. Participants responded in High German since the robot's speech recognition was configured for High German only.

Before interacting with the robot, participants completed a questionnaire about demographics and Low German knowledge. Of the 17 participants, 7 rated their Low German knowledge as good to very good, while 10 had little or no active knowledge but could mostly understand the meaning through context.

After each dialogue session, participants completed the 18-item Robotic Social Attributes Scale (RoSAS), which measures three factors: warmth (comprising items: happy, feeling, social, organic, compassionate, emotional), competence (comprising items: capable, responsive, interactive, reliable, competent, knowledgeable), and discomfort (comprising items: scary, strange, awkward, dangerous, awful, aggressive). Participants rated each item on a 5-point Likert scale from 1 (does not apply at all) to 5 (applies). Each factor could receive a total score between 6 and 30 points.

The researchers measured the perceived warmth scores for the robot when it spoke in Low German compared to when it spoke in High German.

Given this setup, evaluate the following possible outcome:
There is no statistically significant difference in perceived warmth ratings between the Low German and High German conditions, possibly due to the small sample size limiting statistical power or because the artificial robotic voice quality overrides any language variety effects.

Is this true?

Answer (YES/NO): NO